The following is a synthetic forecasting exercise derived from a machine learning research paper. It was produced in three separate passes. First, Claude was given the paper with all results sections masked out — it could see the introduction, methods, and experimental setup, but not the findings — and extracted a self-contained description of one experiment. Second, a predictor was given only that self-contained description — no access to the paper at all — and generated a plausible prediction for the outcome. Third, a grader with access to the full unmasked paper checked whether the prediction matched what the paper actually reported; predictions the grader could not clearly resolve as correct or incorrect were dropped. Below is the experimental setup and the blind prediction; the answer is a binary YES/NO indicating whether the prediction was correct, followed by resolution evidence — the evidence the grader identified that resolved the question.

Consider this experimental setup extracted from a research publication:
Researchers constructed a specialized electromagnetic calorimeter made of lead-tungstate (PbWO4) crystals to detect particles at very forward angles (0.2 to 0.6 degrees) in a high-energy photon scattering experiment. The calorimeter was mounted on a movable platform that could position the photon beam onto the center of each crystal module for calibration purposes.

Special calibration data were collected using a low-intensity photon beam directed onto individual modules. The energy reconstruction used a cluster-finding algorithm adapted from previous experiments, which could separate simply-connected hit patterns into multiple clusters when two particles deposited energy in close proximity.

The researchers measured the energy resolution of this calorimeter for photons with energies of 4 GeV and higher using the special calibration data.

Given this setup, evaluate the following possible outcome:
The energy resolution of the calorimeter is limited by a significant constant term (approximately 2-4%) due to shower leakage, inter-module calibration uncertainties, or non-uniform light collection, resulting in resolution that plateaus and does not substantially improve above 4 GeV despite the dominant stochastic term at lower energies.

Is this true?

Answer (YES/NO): NO